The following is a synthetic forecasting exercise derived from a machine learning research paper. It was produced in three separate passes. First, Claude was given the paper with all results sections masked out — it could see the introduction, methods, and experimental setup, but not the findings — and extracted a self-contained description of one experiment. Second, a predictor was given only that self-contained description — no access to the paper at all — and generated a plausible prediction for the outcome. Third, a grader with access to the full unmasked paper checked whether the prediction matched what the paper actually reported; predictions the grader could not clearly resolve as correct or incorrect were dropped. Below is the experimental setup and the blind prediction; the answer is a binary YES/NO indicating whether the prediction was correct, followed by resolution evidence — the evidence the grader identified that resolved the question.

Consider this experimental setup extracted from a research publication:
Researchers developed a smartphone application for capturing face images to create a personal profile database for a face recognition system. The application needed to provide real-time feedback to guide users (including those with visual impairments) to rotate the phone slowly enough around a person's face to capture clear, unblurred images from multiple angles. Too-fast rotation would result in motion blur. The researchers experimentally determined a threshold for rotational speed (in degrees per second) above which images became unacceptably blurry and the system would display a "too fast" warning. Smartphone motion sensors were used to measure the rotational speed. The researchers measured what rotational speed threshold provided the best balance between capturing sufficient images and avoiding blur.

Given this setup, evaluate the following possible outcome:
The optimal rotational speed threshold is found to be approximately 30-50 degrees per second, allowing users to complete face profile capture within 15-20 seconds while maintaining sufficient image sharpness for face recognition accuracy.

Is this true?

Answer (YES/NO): NO